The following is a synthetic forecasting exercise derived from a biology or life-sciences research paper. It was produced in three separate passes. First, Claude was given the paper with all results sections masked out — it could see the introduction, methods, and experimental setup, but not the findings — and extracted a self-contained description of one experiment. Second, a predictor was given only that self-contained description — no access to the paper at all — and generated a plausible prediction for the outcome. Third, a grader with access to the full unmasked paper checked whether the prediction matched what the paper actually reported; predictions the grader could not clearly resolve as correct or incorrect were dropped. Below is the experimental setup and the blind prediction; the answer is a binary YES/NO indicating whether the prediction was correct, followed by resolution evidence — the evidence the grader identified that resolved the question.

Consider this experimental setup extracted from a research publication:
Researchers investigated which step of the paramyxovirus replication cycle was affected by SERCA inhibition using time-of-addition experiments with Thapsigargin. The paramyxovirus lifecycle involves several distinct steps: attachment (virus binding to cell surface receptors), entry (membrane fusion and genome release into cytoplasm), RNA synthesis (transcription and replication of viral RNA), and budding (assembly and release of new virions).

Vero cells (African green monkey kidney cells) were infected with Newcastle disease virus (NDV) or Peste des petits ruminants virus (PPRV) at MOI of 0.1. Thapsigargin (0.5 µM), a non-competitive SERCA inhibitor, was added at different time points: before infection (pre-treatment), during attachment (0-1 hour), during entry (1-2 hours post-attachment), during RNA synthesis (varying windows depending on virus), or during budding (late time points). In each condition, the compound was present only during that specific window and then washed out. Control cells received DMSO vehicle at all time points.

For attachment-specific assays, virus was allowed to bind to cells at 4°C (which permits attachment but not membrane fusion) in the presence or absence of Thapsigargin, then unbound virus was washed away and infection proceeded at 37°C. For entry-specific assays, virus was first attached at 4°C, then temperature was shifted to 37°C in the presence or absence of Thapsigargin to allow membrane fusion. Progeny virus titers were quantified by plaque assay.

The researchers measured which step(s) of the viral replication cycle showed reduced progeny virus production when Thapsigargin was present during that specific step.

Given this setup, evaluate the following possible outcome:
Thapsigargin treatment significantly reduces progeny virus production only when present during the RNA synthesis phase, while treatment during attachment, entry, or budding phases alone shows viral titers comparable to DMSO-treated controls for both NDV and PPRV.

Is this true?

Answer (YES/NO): NO